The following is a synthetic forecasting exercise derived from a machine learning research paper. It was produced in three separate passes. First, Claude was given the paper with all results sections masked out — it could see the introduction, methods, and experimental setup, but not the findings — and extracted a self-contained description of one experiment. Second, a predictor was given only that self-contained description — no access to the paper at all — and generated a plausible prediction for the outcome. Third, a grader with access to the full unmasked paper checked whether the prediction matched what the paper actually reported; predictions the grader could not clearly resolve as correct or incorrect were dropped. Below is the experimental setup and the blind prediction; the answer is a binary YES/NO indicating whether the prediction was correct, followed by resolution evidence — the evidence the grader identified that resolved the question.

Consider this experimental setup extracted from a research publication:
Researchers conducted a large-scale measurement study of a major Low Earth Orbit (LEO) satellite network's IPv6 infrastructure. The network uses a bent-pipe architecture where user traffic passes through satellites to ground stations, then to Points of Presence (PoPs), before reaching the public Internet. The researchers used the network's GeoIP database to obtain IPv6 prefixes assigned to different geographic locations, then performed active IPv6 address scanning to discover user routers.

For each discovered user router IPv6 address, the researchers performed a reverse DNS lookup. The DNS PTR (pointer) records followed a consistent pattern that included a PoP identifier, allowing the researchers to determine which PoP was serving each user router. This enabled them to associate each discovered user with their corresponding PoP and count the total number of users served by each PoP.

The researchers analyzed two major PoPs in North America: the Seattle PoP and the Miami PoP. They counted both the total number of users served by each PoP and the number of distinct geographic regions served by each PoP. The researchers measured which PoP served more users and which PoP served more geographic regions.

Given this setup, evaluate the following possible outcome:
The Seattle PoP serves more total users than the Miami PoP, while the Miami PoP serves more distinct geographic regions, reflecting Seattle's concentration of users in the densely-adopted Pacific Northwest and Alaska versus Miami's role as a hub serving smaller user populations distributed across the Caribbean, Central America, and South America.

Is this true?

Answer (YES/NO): YES